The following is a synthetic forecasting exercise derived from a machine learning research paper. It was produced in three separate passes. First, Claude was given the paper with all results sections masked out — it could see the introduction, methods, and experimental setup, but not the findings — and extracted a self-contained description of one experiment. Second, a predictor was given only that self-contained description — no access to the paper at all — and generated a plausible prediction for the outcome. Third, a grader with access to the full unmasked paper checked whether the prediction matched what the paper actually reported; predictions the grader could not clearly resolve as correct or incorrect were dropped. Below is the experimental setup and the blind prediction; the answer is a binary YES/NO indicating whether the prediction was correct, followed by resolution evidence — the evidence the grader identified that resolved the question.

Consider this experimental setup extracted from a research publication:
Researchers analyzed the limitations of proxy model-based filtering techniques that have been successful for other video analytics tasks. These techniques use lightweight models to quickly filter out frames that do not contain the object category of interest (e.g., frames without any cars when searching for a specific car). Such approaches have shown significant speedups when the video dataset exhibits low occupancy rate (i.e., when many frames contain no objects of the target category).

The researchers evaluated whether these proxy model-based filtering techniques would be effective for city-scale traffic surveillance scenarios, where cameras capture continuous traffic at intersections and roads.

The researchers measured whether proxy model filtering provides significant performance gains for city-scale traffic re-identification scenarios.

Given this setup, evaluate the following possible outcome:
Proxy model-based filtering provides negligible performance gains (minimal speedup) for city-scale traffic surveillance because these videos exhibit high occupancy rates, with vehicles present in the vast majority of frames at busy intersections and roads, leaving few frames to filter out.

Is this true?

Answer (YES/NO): YES